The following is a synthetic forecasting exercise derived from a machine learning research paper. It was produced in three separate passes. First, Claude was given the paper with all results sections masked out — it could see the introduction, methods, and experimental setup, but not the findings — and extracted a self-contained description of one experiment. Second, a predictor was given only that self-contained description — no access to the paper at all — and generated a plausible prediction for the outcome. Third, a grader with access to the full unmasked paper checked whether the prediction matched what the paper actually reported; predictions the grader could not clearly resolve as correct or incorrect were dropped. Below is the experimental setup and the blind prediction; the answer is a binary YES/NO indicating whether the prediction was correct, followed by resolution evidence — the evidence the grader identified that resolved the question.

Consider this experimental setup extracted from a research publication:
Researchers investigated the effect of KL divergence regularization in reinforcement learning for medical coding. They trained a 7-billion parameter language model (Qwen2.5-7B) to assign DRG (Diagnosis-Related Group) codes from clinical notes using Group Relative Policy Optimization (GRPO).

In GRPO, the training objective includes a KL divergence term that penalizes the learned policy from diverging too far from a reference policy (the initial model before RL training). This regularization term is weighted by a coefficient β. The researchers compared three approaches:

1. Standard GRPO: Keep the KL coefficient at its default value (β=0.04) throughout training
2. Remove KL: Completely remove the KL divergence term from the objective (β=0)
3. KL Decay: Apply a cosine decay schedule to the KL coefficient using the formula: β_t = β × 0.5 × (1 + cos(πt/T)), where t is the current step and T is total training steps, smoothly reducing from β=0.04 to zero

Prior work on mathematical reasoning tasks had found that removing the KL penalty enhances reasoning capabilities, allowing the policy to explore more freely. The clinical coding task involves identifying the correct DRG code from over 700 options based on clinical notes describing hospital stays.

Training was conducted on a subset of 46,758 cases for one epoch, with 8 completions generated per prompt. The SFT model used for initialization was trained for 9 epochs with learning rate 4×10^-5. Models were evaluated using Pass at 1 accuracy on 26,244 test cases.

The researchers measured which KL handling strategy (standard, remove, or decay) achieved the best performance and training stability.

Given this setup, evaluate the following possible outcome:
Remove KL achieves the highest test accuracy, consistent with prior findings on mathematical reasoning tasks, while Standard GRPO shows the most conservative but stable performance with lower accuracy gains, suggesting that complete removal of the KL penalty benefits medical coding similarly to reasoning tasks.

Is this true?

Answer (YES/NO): NO